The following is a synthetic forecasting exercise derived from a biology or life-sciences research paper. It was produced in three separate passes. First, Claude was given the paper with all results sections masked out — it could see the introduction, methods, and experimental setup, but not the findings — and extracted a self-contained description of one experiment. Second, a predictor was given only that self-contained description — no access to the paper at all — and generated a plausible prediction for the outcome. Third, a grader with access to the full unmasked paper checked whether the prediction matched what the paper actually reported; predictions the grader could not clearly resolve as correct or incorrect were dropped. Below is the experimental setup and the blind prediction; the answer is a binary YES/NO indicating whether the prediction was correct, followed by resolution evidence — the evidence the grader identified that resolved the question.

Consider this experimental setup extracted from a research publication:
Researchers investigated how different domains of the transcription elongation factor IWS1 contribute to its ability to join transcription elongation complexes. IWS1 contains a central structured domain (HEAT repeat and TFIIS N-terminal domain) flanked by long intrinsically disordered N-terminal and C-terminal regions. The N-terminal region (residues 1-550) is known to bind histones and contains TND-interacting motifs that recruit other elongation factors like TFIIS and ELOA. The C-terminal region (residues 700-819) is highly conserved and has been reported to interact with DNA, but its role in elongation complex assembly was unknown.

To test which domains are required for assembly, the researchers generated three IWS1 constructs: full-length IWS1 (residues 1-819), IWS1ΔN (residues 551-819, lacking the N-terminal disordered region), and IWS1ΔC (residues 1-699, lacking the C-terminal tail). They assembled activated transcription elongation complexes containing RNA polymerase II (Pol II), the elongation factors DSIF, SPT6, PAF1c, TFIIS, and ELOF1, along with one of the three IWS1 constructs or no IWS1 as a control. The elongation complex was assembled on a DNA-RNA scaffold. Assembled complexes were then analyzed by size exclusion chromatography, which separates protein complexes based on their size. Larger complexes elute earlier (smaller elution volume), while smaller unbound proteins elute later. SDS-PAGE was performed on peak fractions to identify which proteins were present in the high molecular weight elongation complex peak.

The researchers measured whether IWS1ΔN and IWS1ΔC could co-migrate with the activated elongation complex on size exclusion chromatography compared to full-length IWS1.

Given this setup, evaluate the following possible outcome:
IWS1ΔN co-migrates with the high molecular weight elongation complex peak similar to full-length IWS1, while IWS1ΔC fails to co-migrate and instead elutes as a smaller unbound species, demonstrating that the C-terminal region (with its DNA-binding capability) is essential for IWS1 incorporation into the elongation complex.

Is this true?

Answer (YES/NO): YES